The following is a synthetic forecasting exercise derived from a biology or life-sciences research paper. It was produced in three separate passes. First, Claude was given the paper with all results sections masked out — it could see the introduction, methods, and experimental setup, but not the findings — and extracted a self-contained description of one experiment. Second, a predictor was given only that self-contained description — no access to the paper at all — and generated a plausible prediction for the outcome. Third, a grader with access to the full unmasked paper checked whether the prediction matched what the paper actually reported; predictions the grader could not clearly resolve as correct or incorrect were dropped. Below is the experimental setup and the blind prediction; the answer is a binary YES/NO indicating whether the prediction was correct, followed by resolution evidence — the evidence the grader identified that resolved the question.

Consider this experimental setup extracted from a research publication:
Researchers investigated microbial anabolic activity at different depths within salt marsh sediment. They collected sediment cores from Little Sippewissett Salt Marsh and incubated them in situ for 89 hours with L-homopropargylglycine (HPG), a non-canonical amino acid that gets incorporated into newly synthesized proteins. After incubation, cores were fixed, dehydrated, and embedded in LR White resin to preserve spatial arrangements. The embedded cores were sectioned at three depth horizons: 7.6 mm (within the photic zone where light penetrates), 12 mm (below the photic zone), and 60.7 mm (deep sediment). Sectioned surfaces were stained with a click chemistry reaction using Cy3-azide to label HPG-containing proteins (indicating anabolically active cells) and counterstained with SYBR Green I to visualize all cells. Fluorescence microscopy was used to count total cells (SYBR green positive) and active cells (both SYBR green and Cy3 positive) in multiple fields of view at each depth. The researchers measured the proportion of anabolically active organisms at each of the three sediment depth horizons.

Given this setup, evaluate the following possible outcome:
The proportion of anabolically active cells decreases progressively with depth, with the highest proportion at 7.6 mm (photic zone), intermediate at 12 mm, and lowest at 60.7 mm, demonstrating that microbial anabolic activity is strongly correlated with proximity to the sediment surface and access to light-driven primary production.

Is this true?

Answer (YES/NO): YES